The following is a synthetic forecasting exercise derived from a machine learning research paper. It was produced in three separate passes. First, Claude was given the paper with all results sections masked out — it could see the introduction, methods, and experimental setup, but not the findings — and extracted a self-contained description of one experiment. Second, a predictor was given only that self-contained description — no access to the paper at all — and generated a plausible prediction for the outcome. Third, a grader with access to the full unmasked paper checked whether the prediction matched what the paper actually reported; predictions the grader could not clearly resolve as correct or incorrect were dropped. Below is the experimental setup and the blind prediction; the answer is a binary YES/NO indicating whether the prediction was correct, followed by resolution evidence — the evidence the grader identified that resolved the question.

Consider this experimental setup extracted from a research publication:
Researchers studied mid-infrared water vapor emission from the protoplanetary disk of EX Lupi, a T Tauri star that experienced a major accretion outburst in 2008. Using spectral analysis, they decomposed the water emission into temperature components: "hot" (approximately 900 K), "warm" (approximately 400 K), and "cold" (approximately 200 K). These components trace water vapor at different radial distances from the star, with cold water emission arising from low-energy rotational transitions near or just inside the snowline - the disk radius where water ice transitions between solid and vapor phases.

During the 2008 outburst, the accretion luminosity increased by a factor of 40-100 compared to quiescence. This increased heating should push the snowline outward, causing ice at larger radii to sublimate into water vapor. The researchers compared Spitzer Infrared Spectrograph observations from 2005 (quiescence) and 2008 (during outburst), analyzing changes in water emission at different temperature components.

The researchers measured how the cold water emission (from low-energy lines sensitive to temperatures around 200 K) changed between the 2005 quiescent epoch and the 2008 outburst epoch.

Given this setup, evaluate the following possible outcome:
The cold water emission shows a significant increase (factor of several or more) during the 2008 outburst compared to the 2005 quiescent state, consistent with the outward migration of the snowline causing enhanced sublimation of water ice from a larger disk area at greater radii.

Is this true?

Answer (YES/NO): YES